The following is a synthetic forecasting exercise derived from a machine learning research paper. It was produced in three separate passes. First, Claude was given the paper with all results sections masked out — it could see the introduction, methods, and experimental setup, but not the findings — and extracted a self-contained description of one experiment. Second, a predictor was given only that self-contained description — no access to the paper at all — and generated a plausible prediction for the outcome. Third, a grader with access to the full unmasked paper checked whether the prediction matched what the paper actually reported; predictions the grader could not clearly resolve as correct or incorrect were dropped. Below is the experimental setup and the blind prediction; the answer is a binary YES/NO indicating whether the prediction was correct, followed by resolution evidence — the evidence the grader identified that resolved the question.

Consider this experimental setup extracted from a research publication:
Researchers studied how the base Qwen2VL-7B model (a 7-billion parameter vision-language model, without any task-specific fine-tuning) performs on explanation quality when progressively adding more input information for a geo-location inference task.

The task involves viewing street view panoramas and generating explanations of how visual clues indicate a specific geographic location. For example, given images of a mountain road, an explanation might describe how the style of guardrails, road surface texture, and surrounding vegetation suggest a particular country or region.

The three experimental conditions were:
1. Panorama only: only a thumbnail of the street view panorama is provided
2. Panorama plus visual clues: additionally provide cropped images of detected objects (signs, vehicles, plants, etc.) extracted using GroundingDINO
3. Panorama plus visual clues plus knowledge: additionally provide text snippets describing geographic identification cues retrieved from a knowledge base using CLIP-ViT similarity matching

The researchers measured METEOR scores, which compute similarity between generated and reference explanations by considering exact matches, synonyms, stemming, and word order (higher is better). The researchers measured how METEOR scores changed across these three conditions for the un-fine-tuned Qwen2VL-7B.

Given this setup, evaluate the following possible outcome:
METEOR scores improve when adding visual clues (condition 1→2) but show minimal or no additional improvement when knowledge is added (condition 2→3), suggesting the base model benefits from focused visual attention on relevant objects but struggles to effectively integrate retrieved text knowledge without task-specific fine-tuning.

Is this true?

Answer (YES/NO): NO